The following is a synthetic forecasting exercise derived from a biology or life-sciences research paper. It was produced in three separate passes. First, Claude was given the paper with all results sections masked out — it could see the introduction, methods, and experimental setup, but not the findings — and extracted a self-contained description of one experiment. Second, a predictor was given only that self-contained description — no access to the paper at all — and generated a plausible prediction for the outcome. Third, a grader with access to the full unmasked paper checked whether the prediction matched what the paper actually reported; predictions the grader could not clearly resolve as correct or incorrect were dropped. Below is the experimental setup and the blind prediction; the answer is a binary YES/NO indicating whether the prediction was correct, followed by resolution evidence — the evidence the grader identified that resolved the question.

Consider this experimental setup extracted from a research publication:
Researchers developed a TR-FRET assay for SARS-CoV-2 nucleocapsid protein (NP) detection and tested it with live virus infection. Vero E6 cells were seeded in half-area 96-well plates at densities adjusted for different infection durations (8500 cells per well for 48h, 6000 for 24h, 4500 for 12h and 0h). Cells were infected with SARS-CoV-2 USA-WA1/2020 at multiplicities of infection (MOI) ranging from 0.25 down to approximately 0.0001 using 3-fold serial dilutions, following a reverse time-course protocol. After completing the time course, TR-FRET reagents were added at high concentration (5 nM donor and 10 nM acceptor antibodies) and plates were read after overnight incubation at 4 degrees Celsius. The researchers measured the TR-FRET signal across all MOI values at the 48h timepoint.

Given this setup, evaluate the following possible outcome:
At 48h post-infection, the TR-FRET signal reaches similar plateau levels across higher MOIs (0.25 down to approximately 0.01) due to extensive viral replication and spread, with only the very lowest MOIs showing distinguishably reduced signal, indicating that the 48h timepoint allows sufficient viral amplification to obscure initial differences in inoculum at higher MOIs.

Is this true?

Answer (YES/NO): NO